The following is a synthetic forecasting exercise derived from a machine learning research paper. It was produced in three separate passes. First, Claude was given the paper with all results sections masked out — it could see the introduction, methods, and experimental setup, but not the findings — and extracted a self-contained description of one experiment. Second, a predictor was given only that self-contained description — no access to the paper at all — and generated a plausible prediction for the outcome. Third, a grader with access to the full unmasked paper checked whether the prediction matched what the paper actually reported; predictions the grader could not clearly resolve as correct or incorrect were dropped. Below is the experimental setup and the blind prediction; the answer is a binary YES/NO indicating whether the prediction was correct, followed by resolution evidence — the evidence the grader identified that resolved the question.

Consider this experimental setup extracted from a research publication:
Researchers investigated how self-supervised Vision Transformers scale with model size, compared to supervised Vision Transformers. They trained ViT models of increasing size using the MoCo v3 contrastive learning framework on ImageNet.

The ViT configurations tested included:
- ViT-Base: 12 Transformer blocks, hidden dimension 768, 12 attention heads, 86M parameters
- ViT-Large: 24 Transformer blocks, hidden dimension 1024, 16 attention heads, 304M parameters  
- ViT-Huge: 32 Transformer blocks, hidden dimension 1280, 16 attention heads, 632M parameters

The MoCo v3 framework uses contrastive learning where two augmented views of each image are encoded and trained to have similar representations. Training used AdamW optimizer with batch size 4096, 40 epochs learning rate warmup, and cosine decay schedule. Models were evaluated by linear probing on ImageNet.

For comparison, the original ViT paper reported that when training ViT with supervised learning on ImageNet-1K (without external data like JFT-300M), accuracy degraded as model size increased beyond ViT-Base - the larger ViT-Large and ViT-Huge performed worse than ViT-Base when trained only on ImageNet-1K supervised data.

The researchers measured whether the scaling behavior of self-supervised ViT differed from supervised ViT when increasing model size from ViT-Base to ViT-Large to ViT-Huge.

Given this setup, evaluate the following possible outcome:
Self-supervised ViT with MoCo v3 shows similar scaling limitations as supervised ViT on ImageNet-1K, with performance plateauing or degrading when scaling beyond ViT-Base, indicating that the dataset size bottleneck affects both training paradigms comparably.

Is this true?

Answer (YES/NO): NO